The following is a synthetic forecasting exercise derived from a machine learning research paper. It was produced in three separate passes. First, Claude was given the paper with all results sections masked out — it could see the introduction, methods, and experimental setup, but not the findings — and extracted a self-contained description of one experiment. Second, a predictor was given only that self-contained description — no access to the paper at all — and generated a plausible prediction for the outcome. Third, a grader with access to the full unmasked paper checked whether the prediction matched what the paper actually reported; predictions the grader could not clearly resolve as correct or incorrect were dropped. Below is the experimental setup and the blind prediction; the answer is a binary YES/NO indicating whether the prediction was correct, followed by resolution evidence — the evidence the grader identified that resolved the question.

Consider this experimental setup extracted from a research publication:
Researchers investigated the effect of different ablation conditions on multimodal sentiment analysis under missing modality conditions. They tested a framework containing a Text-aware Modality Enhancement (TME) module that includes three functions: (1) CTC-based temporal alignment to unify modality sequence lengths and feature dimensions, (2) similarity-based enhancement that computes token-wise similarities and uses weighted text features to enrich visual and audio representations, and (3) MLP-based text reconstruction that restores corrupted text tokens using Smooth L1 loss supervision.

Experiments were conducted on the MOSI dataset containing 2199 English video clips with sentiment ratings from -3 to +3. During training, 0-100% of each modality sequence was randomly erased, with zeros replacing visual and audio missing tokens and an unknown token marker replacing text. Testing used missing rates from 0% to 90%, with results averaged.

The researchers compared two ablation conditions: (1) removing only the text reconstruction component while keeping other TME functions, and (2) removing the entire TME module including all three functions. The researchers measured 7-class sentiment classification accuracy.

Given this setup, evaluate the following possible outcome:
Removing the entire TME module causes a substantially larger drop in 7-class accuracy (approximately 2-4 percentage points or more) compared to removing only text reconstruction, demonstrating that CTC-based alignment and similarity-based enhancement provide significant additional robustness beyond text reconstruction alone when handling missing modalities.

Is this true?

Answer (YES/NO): NO